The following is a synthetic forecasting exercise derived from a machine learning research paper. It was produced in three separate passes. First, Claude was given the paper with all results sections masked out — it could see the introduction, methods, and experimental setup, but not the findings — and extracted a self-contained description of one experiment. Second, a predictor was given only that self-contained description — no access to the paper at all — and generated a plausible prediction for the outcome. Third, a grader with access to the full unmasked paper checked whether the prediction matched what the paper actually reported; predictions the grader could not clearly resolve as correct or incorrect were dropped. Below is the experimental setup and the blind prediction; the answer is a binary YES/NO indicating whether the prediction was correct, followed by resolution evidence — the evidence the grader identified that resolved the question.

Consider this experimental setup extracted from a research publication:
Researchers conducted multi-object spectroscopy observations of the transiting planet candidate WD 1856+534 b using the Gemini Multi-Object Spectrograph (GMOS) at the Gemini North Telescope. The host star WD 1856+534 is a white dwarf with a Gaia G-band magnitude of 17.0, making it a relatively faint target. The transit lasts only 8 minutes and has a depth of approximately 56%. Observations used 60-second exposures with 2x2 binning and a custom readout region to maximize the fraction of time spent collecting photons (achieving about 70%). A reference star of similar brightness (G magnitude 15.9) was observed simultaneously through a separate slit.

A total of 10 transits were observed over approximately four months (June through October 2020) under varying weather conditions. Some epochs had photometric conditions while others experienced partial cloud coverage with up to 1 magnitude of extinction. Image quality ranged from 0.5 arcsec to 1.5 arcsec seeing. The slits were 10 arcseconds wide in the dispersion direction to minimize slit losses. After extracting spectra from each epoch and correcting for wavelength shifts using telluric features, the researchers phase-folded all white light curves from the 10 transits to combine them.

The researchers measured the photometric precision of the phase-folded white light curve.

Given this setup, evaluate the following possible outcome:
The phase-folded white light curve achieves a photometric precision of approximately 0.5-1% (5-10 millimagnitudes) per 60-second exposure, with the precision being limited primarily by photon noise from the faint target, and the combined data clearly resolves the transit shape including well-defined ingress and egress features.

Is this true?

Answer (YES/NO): NO